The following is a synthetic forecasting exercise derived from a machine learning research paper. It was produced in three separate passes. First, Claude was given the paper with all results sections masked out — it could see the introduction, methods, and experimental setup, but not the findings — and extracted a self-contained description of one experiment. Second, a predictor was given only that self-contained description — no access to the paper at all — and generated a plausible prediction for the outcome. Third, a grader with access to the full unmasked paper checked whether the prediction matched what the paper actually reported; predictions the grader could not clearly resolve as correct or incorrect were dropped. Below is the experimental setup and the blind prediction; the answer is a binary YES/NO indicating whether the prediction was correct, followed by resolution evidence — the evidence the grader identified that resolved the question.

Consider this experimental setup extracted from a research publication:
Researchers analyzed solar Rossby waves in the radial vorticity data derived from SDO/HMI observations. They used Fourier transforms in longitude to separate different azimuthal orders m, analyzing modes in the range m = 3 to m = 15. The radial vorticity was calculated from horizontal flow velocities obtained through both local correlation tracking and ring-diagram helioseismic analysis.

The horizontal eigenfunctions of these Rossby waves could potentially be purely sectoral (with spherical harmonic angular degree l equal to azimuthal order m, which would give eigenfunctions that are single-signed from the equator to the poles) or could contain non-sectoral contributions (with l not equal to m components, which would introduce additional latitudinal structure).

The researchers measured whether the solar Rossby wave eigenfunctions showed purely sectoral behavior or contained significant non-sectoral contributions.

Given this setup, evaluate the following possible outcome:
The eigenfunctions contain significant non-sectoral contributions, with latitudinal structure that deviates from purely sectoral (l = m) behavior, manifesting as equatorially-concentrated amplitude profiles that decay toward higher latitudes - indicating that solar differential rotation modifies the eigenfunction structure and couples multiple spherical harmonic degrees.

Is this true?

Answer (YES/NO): YES